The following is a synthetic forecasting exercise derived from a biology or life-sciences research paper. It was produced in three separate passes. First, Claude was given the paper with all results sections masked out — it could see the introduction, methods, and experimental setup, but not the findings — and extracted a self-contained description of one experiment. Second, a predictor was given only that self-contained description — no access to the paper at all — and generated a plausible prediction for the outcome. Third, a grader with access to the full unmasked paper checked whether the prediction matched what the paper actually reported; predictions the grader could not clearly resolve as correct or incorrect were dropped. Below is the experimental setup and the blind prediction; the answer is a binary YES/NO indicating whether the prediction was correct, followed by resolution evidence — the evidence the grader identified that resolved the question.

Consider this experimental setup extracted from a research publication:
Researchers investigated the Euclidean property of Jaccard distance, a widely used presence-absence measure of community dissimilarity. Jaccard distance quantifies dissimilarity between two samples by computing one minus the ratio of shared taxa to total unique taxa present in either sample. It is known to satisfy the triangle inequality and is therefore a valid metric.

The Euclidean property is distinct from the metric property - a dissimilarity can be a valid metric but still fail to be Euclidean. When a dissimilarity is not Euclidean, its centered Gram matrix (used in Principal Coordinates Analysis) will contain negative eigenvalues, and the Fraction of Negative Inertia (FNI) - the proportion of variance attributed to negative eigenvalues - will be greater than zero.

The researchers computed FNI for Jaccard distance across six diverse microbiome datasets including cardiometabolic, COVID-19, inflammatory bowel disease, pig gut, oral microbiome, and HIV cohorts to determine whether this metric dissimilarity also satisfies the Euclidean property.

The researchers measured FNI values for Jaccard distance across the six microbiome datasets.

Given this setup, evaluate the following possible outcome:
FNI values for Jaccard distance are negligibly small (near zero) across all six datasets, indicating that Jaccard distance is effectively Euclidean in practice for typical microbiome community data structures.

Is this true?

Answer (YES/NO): NO